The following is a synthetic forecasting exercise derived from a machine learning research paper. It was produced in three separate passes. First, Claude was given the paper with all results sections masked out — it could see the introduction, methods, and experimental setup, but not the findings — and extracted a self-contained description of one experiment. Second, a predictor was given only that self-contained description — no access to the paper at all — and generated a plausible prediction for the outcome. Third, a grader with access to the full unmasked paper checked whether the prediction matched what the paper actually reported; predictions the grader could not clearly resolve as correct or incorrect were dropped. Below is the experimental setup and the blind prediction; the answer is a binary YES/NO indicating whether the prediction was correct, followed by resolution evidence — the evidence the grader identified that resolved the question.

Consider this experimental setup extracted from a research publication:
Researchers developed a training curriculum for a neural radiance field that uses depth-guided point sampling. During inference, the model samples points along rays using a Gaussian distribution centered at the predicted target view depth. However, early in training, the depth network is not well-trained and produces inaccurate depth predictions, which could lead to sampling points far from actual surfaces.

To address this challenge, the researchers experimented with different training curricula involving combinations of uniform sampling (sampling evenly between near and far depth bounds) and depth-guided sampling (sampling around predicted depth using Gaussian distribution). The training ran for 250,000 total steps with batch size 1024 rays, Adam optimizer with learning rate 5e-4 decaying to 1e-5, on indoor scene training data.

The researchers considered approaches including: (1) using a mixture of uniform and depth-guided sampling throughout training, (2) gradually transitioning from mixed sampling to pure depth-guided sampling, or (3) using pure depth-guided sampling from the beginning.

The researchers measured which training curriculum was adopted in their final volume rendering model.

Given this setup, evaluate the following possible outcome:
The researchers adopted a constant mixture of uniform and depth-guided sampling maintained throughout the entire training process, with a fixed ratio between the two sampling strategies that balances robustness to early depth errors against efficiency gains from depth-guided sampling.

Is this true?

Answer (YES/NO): NO